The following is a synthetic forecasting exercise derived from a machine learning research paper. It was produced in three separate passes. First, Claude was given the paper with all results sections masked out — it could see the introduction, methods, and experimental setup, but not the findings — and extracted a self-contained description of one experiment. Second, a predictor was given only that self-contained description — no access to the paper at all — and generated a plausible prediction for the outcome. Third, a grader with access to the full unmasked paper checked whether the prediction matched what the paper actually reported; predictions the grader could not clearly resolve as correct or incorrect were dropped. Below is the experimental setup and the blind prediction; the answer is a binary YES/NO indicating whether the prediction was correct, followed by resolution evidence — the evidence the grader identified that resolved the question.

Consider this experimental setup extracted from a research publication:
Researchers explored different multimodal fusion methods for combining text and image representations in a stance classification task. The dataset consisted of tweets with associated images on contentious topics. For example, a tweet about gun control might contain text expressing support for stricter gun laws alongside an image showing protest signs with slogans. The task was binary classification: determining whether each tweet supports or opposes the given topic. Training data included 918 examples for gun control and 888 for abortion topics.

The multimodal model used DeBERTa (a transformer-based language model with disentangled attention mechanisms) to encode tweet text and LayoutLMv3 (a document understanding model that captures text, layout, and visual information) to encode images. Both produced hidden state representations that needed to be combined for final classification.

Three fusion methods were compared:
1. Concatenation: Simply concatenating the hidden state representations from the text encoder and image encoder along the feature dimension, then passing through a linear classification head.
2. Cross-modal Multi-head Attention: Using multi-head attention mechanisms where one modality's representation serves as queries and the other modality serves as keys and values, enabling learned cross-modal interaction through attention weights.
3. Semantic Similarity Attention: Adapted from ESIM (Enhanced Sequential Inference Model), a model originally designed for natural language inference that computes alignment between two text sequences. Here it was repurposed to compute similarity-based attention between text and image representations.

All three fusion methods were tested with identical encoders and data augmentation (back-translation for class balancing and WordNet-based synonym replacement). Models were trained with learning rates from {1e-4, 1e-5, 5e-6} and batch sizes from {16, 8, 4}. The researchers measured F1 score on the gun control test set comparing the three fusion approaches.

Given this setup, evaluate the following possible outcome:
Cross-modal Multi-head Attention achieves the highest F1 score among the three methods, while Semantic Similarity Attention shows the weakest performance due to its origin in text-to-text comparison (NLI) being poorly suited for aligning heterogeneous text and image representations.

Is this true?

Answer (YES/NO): NO